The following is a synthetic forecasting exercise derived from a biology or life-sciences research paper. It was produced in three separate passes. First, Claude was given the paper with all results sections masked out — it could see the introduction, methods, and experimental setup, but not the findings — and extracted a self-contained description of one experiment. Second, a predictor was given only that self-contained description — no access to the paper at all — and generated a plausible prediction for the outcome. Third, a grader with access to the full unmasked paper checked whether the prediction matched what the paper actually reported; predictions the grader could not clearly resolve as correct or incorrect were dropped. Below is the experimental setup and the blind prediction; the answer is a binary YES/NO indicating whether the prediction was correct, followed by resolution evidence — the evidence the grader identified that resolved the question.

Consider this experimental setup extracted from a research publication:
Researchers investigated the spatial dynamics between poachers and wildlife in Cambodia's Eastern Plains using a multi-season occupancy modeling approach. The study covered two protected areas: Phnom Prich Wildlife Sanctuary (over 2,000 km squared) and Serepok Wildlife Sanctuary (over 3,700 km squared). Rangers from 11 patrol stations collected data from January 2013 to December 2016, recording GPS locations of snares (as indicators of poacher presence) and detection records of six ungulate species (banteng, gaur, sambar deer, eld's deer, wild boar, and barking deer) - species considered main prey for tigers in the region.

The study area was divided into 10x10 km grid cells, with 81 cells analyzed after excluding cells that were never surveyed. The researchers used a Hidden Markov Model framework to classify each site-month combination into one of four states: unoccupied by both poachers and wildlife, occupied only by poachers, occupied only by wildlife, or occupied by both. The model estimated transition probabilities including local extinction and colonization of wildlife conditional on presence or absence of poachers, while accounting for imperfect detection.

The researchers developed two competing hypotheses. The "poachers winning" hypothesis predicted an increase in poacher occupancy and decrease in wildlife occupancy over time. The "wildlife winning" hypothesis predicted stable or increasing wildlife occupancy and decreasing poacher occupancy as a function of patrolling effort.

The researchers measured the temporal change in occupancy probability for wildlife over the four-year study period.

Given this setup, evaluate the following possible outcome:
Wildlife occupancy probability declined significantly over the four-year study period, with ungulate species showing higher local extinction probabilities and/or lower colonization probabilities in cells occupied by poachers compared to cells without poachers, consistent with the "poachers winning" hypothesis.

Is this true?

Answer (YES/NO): YES